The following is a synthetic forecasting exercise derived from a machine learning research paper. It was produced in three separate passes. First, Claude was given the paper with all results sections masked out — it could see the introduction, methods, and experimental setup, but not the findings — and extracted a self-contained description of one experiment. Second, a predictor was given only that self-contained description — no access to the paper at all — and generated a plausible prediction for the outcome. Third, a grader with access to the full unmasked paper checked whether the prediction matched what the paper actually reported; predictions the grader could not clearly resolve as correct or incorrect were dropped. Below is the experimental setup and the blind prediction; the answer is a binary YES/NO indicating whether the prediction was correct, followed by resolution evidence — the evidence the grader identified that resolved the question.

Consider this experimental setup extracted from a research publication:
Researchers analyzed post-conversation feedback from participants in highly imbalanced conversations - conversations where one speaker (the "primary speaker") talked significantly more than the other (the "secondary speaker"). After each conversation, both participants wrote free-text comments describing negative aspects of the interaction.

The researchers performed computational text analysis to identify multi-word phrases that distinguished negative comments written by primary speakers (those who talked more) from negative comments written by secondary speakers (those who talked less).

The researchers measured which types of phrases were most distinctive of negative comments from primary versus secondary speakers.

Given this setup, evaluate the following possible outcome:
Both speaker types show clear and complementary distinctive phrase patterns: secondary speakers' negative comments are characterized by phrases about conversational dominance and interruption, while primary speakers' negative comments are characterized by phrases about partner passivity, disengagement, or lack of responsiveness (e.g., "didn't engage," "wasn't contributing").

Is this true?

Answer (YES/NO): NO